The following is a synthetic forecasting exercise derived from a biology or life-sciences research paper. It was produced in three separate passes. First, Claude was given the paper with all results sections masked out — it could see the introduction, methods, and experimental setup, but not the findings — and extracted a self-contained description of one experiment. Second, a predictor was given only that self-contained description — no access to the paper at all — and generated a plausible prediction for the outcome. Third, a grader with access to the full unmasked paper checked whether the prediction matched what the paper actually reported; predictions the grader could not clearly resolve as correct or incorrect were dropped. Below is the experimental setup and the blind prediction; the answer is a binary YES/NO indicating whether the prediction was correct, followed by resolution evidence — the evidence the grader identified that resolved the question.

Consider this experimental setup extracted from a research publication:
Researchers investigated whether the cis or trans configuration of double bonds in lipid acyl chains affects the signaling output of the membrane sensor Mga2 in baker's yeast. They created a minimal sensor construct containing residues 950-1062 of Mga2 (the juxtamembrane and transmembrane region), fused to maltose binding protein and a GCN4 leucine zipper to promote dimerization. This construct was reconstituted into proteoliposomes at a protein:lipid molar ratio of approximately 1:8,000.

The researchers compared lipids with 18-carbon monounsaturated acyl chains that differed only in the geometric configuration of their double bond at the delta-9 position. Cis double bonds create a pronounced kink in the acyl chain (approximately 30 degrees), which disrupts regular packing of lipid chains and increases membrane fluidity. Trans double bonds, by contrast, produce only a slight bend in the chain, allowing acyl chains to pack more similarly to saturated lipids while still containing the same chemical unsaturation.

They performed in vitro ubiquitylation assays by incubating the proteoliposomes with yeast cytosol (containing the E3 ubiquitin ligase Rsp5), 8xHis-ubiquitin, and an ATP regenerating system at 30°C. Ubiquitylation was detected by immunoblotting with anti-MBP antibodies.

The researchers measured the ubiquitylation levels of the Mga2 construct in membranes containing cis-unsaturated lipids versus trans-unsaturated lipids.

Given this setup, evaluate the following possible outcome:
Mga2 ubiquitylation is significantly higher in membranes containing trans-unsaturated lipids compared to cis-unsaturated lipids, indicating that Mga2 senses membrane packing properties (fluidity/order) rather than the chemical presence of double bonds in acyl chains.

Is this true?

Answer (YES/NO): NO